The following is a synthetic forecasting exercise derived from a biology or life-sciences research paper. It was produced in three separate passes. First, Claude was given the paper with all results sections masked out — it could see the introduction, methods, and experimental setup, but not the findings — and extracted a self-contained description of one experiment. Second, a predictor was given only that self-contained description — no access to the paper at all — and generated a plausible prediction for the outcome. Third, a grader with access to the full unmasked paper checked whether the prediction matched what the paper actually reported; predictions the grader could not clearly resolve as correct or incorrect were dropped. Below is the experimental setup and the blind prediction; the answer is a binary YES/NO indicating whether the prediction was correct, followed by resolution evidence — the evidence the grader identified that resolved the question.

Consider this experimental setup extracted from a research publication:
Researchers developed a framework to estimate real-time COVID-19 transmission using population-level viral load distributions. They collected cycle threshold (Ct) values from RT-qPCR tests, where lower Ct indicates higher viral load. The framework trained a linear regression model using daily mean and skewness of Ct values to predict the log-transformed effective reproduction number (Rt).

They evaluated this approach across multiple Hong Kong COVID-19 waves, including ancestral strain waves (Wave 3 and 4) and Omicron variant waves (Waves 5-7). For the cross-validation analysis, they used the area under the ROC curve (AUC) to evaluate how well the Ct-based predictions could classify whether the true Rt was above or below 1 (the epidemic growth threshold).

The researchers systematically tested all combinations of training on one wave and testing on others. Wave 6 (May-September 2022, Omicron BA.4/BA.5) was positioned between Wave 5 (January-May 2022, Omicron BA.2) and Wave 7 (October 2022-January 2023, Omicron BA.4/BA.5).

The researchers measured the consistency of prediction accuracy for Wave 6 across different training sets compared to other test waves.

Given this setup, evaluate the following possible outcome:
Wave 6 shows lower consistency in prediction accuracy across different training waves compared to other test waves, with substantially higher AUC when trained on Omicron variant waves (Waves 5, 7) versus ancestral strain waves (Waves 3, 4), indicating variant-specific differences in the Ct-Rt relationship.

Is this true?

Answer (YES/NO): NO